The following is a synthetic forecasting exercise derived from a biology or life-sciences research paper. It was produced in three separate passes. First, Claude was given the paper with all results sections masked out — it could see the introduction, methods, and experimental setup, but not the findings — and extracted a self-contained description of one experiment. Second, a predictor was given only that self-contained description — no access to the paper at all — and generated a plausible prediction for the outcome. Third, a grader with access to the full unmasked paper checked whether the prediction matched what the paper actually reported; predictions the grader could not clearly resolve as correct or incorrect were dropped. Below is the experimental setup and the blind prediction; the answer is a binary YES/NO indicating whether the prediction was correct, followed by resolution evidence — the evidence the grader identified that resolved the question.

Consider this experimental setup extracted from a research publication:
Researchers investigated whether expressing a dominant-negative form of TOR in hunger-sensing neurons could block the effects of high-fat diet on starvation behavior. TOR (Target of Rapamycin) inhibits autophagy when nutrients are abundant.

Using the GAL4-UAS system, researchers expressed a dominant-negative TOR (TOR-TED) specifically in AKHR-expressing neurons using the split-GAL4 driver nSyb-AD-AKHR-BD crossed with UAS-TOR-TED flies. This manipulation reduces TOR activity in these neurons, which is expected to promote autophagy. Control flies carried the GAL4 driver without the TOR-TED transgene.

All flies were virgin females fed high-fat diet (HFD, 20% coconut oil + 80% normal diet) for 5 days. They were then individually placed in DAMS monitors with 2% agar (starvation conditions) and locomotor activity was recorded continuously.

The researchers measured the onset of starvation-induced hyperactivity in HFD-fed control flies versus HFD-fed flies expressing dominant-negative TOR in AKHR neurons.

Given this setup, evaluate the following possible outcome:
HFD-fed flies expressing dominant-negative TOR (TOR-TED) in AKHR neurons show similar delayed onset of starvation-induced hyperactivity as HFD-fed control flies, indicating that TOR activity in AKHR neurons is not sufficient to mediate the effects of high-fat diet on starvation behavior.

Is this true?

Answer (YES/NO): NO